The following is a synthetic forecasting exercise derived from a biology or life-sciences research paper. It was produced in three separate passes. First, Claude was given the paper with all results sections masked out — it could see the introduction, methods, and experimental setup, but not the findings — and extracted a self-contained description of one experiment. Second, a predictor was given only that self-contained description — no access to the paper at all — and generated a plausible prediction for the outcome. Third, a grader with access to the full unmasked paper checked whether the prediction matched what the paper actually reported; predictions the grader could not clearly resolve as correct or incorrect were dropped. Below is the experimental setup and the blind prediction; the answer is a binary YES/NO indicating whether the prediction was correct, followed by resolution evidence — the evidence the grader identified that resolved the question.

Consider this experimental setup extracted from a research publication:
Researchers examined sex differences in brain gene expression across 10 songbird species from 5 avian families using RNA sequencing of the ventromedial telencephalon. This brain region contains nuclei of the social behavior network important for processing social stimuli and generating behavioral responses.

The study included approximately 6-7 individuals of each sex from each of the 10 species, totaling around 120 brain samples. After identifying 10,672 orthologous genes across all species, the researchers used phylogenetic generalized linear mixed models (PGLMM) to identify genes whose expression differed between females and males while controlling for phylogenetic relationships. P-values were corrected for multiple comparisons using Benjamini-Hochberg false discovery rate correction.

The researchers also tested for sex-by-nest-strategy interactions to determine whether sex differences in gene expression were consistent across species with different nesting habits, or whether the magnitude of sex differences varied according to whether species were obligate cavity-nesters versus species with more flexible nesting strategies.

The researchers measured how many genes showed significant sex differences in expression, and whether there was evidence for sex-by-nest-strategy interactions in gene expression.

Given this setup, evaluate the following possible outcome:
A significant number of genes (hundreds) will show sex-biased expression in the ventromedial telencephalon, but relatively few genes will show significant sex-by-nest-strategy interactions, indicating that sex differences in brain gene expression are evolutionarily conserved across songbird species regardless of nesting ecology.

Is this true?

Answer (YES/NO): YES